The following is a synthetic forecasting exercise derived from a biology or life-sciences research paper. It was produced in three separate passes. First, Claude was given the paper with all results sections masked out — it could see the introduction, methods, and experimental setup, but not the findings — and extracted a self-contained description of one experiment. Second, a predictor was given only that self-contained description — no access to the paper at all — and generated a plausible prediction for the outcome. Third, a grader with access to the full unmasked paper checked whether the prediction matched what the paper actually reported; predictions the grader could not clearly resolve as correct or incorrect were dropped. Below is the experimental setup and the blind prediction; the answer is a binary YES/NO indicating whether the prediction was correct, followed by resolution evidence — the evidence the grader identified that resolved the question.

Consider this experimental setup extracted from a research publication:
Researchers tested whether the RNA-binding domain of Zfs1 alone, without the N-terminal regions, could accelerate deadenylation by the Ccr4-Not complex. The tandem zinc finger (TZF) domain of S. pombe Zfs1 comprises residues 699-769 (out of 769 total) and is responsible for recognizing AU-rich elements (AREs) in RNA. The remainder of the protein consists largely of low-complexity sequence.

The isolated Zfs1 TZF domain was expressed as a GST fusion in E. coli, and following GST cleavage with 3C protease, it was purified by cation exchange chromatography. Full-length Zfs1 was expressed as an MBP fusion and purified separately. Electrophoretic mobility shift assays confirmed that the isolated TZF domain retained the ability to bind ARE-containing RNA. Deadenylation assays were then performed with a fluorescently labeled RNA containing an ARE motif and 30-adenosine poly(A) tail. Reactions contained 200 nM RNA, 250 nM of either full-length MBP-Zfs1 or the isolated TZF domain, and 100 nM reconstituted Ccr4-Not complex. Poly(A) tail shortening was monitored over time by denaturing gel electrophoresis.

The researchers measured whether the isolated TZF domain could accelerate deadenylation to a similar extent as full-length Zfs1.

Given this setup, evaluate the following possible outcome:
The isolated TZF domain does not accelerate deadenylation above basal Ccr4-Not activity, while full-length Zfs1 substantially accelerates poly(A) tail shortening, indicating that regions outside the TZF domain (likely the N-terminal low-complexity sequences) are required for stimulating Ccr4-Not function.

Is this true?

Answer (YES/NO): NO